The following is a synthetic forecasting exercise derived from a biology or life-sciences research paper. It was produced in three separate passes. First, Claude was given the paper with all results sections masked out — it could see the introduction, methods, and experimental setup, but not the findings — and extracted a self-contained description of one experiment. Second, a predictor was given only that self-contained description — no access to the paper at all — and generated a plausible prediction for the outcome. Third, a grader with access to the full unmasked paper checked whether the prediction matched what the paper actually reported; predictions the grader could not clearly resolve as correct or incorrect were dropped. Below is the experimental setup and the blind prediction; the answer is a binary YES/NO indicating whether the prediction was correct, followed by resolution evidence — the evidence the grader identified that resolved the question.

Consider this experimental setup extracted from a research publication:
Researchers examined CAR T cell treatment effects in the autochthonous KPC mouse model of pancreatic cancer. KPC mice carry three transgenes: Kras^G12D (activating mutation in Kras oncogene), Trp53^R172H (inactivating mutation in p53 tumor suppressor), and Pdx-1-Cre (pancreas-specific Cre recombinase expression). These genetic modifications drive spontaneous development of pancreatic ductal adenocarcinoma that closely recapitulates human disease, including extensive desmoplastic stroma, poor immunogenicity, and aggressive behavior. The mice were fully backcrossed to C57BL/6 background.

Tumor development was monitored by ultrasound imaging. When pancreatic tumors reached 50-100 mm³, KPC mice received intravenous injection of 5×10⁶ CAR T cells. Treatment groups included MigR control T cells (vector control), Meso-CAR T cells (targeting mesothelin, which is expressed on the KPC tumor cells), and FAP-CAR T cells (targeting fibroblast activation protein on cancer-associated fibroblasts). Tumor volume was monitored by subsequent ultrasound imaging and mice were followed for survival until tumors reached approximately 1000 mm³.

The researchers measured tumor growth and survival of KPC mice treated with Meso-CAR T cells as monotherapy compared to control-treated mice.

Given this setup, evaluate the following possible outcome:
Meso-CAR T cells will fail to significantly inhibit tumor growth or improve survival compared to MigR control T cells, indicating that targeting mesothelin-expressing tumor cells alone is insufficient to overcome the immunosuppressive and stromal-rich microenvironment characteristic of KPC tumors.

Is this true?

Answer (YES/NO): NO